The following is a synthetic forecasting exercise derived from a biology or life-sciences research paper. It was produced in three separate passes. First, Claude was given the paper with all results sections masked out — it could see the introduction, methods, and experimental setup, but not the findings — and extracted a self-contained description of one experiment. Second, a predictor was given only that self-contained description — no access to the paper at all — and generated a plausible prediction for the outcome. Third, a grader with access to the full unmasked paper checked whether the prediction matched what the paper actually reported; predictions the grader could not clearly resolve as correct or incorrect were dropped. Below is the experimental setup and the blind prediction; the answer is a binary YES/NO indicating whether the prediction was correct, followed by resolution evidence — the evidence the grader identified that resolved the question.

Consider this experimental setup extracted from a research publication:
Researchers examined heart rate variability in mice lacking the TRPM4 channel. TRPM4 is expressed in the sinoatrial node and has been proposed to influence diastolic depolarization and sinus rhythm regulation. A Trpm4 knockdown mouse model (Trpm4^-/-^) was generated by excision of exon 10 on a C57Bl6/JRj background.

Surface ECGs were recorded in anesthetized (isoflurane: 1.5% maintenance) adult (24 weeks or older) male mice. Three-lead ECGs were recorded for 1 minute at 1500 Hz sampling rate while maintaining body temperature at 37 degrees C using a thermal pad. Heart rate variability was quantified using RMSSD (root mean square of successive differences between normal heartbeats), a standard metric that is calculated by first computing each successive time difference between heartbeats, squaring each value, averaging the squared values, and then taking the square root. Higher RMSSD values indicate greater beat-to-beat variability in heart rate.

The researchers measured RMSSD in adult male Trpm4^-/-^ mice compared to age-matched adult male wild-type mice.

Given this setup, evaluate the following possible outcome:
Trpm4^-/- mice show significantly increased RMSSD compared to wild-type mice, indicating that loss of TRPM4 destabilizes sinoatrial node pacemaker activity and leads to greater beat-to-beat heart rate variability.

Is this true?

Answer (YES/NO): YES